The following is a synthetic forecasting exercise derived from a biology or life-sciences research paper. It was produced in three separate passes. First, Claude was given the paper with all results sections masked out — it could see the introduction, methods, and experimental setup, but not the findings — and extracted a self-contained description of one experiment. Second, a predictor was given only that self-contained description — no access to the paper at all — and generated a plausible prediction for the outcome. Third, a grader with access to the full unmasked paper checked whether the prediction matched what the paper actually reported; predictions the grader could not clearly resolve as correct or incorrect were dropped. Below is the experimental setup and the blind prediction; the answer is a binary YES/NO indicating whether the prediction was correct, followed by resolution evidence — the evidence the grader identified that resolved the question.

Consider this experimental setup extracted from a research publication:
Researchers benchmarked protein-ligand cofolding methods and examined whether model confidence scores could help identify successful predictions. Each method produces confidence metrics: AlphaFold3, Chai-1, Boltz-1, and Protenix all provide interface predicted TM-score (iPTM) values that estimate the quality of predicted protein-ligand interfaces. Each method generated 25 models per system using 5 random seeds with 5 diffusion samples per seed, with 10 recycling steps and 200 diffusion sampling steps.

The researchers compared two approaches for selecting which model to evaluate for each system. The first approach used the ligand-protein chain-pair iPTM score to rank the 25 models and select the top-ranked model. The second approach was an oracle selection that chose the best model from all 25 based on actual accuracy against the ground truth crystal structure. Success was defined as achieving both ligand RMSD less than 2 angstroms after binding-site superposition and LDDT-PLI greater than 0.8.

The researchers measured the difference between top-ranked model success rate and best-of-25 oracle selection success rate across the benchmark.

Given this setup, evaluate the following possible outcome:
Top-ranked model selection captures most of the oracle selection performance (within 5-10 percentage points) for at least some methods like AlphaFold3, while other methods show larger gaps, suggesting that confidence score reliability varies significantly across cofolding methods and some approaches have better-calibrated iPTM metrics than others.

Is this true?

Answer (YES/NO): NO